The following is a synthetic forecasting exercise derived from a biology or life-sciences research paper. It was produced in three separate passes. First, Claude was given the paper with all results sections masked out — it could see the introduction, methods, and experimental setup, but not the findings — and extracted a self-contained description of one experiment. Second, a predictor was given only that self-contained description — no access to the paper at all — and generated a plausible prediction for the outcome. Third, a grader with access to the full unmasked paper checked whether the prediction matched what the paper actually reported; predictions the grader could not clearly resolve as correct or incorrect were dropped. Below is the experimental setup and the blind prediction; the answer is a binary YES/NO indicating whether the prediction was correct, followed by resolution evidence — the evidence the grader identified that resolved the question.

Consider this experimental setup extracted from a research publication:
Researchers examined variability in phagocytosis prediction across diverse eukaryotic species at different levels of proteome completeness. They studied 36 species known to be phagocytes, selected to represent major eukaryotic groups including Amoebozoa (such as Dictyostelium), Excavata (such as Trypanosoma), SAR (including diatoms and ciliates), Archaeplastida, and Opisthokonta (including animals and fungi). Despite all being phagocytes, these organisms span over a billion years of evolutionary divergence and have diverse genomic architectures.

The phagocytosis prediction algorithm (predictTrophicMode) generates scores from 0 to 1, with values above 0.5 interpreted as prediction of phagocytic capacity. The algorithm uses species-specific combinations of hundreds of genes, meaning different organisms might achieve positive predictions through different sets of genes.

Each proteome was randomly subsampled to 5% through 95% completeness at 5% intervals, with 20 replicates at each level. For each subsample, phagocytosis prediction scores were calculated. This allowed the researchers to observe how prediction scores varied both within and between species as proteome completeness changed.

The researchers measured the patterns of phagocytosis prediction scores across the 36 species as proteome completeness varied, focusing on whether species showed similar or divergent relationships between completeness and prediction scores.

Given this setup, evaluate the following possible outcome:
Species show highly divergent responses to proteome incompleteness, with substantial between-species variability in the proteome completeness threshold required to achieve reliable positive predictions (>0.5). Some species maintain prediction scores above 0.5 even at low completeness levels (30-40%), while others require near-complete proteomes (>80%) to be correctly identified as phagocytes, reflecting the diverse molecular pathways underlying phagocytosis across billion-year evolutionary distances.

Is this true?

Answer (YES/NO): NO